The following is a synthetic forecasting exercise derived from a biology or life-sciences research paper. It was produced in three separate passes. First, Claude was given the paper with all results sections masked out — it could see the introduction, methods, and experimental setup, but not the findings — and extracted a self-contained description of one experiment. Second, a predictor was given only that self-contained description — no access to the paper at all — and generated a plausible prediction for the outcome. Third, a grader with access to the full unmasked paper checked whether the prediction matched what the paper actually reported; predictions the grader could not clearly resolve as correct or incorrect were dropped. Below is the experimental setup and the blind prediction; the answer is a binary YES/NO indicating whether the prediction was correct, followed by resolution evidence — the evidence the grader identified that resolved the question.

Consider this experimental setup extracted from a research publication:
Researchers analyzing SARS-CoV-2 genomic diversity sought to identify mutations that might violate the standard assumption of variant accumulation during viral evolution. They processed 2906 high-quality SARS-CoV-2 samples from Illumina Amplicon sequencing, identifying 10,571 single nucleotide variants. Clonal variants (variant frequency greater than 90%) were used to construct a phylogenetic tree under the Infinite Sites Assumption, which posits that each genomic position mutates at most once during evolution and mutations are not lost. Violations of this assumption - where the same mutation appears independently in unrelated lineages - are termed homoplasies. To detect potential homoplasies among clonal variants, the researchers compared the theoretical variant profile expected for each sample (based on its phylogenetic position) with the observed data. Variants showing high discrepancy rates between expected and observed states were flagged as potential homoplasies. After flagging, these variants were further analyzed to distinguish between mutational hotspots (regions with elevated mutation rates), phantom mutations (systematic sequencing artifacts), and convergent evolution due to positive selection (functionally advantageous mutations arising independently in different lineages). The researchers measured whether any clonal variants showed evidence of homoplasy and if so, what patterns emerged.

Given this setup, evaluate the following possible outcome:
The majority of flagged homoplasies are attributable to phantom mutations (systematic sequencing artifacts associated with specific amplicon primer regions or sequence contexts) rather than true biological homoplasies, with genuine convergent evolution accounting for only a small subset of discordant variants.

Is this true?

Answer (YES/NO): NO